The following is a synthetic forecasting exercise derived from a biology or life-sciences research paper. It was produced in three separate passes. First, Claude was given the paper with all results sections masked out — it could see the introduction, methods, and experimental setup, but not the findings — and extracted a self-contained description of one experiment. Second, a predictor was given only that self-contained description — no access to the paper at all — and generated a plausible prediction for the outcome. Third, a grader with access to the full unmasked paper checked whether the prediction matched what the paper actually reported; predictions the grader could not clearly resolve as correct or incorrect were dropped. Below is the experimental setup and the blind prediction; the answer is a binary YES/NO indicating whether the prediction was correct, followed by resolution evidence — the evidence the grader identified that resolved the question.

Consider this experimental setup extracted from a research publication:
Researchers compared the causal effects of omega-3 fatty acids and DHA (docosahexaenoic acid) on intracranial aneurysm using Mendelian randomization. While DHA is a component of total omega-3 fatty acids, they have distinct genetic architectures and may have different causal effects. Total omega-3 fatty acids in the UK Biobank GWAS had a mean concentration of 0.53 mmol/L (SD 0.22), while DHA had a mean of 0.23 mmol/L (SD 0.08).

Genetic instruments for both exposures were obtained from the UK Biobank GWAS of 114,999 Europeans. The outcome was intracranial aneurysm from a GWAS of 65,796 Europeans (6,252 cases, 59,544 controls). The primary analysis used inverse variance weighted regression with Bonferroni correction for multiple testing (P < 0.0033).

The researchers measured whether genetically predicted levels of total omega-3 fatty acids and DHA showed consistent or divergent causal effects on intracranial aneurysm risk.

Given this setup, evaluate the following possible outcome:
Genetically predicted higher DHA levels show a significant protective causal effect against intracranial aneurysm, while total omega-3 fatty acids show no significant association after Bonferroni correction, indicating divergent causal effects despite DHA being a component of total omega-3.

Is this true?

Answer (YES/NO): NO